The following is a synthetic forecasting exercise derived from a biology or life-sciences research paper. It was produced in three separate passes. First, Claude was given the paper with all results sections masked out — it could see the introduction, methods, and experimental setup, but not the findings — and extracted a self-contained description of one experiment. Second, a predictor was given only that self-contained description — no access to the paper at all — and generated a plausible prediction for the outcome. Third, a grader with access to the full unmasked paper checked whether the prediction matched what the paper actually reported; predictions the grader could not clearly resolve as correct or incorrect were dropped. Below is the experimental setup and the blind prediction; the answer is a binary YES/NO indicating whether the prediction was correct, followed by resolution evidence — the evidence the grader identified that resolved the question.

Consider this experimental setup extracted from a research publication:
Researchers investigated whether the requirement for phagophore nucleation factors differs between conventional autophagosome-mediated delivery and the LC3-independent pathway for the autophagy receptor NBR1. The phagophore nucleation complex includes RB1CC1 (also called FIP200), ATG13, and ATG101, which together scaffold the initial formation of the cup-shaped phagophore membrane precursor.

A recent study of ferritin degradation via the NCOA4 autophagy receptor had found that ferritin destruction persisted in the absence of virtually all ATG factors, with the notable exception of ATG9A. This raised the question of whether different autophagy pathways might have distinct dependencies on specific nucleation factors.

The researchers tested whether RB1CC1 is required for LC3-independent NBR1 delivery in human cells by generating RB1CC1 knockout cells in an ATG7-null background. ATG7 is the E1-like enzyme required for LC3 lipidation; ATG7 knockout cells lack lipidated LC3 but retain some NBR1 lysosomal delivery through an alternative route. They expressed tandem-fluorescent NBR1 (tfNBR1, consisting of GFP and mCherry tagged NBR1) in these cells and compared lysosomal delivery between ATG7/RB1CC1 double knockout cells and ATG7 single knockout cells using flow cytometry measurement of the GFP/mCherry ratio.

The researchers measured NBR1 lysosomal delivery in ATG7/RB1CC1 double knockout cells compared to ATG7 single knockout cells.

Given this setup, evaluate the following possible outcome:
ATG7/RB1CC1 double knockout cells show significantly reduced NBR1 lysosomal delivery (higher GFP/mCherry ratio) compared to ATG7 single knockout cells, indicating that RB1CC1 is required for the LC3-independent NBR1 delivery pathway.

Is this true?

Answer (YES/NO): YES